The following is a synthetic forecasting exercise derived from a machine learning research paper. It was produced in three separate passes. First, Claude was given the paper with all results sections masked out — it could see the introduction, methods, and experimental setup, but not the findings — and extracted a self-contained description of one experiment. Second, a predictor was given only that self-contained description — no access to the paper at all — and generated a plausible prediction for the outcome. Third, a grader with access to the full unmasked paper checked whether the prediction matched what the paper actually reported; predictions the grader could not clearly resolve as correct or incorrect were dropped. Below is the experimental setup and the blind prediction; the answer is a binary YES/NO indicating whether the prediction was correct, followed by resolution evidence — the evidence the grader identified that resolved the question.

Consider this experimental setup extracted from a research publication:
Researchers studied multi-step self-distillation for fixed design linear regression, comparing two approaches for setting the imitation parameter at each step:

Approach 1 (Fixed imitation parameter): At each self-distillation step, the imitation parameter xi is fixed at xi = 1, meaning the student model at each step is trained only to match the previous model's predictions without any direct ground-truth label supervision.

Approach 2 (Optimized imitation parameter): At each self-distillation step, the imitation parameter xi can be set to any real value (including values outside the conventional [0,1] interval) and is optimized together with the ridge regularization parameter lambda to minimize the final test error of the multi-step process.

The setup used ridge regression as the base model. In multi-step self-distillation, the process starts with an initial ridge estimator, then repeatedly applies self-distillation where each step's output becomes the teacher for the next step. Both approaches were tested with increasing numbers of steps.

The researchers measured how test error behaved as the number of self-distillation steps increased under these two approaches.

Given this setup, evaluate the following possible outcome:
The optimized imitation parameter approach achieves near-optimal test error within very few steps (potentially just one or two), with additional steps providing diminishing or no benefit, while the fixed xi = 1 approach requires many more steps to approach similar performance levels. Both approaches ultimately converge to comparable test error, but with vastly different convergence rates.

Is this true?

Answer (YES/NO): NO